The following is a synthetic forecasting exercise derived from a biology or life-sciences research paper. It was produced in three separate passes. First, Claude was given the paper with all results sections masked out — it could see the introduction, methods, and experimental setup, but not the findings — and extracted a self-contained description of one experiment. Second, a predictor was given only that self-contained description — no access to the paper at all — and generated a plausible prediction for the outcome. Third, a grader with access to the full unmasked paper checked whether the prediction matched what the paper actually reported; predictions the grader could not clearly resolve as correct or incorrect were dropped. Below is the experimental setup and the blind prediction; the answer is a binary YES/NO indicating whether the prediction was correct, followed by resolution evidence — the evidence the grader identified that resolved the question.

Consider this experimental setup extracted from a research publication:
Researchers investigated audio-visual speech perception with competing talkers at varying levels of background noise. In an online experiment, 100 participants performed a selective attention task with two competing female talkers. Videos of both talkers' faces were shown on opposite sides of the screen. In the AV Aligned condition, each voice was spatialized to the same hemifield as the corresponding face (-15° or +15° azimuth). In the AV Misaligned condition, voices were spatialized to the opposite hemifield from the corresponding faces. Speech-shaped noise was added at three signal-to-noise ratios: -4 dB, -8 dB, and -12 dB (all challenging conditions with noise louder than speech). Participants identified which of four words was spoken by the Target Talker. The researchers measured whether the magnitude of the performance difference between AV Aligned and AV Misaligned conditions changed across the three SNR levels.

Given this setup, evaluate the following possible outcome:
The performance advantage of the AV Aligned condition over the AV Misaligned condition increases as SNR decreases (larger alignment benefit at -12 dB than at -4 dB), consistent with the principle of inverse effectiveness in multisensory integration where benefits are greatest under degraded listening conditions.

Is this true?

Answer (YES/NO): NO